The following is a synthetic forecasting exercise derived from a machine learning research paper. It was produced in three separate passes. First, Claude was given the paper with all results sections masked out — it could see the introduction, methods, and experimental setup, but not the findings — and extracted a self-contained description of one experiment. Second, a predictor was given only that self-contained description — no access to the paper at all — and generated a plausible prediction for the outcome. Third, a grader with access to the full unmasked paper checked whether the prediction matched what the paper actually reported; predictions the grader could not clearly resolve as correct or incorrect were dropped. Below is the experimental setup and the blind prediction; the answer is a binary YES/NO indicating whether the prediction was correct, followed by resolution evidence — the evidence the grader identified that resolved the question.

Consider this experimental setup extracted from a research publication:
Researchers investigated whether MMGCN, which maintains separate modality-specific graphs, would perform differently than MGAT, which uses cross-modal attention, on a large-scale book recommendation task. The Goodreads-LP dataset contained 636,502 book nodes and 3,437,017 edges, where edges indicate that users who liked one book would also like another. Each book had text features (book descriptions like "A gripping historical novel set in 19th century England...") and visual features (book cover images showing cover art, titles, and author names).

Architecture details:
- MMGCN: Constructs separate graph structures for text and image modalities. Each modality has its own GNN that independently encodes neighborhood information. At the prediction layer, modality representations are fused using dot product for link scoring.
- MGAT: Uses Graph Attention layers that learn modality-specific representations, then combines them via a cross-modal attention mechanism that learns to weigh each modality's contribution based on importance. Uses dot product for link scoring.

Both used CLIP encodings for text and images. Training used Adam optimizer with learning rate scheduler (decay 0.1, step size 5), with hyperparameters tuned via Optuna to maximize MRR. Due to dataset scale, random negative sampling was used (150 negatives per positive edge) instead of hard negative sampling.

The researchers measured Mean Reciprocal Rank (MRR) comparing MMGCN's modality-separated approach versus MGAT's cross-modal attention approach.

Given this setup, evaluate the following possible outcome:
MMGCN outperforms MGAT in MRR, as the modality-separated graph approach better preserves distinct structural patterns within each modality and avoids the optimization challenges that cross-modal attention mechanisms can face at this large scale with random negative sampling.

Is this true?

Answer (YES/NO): NO